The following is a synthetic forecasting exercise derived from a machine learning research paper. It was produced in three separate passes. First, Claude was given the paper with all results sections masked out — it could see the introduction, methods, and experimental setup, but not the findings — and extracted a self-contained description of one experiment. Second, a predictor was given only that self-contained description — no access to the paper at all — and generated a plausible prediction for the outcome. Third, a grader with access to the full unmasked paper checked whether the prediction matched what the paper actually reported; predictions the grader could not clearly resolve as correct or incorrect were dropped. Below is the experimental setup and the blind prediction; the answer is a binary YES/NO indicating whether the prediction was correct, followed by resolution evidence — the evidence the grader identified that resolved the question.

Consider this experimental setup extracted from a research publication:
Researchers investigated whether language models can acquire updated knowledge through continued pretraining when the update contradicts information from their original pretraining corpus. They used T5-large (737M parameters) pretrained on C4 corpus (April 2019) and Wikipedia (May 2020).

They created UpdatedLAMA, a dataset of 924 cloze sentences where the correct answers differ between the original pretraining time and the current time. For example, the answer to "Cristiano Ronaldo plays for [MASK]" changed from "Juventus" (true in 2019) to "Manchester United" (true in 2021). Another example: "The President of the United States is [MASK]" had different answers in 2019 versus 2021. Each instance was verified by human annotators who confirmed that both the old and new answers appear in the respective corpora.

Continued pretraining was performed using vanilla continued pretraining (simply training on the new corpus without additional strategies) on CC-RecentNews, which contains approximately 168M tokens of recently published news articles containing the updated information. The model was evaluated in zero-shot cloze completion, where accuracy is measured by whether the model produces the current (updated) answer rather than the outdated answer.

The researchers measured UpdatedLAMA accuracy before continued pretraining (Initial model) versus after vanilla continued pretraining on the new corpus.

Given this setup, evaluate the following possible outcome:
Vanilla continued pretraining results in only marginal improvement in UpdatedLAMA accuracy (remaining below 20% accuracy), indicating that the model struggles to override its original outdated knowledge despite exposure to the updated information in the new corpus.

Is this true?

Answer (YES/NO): YES